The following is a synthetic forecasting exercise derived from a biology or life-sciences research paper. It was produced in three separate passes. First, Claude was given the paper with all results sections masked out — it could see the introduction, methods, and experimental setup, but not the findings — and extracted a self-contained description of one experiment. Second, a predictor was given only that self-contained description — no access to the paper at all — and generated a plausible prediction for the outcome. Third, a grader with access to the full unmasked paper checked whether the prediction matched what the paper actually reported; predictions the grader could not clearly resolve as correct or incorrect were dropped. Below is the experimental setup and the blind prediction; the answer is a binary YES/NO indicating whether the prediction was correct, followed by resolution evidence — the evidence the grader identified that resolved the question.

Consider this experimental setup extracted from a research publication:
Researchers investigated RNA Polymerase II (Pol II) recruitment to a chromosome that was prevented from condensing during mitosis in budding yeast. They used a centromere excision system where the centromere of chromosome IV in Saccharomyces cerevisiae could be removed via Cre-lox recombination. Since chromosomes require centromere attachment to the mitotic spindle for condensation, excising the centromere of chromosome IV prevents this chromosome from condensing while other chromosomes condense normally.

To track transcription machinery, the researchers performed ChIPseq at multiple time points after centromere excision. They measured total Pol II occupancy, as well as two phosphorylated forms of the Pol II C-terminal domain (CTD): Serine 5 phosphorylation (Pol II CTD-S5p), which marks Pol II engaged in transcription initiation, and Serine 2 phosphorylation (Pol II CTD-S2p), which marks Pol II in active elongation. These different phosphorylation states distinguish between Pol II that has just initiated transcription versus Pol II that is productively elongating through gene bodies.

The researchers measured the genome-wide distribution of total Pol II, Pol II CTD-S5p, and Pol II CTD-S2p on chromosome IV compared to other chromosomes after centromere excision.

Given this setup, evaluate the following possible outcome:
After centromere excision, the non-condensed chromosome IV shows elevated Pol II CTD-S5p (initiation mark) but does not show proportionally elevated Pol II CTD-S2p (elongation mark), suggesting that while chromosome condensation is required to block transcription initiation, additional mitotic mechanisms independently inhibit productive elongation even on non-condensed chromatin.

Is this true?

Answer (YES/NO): NO